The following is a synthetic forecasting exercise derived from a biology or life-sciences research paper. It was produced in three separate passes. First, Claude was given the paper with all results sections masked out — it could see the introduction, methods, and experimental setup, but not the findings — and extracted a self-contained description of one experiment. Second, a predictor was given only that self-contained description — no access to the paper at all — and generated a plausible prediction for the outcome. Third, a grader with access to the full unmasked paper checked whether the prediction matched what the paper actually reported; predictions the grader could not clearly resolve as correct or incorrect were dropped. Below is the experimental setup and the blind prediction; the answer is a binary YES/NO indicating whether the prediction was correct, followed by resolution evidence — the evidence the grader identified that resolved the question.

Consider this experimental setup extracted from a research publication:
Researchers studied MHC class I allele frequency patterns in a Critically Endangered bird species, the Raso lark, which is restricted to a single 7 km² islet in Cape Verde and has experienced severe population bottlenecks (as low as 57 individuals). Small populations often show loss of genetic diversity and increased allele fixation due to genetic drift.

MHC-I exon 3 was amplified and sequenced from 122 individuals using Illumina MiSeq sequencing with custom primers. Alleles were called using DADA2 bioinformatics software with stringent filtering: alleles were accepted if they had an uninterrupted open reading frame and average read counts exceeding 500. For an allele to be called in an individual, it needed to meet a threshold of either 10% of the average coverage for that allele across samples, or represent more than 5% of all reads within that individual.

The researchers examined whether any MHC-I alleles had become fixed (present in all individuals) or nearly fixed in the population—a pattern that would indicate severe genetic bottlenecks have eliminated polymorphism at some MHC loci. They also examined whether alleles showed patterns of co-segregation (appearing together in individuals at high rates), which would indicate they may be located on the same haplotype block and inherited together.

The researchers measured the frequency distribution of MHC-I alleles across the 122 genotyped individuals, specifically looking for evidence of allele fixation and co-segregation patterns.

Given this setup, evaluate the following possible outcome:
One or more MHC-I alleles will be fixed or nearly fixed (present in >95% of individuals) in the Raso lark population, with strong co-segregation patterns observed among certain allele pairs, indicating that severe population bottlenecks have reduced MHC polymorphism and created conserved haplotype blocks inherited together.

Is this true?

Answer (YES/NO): YES